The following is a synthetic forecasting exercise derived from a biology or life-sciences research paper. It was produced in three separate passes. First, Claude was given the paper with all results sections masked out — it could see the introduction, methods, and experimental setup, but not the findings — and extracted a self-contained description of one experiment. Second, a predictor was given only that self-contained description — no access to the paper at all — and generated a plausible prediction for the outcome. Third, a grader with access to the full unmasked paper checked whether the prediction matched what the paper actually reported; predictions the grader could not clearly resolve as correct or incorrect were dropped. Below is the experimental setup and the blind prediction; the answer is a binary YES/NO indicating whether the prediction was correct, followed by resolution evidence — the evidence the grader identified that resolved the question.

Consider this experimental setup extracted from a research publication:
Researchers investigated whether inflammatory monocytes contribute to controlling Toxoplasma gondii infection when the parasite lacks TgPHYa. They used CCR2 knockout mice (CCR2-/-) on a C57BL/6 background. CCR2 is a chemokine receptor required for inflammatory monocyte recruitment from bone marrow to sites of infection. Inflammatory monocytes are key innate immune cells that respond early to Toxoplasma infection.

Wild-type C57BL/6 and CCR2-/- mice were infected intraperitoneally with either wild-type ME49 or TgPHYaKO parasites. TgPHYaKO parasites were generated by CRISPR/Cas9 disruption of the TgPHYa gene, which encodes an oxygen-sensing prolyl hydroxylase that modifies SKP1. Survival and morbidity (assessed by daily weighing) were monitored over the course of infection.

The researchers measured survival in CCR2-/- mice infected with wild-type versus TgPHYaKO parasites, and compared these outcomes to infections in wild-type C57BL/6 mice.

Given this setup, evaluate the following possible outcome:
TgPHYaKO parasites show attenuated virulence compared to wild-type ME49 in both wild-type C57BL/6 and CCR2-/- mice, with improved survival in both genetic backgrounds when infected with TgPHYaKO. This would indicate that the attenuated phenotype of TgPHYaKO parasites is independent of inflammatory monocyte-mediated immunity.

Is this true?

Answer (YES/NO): YES